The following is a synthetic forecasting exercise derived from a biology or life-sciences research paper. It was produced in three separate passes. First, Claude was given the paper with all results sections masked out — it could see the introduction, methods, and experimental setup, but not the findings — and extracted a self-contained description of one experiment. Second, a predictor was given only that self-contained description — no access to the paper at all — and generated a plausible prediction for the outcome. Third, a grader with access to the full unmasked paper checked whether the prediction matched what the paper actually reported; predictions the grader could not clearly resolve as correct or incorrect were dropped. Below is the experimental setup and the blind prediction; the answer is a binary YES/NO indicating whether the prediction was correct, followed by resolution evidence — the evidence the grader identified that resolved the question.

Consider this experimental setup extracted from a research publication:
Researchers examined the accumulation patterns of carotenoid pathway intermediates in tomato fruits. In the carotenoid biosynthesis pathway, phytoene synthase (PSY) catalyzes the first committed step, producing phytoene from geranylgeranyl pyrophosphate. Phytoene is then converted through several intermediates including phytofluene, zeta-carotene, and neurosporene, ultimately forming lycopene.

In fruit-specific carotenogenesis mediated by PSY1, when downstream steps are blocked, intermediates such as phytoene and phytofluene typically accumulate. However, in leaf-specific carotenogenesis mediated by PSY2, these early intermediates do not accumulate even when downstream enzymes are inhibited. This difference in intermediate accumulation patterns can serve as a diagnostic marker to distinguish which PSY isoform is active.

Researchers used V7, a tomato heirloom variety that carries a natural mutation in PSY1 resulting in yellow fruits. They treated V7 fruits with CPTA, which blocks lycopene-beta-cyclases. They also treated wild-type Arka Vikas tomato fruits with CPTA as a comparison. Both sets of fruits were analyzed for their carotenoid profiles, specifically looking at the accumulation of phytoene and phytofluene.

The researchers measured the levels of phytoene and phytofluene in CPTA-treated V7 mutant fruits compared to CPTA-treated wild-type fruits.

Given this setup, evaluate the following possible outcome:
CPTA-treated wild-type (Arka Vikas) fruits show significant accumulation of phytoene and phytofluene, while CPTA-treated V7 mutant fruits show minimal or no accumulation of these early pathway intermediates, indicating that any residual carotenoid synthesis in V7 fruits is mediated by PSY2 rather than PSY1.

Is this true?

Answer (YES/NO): YES